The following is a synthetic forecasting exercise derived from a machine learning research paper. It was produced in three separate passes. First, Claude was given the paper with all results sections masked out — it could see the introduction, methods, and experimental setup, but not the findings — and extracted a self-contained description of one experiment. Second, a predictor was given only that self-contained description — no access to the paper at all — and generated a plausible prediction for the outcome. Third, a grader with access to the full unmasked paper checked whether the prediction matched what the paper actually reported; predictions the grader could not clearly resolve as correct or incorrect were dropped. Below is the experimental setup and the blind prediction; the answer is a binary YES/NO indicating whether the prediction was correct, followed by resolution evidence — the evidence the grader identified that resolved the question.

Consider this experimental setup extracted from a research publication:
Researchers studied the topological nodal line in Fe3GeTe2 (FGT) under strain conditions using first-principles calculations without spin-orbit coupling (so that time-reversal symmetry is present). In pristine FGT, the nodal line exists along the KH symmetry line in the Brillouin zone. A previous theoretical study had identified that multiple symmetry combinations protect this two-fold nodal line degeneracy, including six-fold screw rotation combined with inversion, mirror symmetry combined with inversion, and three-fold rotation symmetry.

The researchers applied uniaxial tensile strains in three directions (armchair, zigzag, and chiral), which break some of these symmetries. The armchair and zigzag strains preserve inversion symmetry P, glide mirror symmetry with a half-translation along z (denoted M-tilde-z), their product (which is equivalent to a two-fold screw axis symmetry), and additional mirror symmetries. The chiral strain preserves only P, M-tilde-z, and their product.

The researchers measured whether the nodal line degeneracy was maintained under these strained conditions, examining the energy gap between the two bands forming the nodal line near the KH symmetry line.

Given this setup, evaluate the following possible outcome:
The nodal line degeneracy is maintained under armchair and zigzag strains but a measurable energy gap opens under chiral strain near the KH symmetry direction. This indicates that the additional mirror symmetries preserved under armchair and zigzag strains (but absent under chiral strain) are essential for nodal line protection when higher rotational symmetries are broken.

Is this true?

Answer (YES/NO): NO